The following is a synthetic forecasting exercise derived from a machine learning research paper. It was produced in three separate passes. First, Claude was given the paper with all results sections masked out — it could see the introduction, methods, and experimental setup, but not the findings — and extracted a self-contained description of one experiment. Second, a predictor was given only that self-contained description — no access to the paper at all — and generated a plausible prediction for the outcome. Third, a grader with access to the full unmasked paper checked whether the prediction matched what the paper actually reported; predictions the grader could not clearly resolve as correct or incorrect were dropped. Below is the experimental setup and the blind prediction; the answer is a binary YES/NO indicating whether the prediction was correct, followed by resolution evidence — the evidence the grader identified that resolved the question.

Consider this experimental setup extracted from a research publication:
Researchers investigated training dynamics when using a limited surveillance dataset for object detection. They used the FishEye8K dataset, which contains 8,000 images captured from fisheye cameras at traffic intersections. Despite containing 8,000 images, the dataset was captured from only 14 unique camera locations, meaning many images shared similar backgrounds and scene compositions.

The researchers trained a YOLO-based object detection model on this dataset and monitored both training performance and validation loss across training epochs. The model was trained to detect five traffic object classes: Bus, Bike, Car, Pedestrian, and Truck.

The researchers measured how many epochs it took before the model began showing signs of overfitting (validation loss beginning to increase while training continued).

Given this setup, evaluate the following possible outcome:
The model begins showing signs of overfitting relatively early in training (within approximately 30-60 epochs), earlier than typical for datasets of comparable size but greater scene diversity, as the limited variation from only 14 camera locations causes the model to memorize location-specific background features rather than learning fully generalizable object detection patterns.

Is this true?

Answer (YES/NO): NO